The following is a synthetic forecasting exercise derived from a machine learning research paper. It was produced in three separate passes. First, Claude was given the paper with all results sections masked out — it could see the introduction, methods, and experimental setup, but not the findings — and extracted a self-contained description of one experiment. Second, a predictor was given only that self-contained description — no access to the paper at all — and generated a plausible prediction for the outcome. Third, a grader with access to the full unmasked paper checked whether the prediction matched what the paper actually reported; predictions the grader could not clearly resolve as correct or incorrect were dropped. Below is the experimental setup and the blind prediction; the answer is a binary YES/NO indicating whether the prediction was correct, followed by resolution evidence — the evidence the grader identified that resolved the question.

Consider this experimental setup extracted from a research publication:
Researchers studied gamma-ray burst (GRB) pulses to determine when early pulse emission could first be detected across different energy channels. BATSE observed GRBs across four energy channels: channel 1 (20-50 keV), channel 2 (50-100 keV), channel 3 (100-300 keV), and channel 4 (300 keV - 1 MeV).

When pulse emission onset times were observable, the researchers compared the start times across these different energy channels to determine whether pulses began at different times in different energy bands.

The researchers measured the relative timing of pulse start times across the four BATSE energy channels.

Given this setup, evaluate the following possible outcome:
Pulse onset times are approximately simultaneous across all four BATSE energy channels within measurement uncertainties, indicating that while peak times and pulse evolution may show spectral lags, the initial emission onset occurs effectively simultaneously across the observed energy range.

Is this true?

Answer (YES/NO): YES